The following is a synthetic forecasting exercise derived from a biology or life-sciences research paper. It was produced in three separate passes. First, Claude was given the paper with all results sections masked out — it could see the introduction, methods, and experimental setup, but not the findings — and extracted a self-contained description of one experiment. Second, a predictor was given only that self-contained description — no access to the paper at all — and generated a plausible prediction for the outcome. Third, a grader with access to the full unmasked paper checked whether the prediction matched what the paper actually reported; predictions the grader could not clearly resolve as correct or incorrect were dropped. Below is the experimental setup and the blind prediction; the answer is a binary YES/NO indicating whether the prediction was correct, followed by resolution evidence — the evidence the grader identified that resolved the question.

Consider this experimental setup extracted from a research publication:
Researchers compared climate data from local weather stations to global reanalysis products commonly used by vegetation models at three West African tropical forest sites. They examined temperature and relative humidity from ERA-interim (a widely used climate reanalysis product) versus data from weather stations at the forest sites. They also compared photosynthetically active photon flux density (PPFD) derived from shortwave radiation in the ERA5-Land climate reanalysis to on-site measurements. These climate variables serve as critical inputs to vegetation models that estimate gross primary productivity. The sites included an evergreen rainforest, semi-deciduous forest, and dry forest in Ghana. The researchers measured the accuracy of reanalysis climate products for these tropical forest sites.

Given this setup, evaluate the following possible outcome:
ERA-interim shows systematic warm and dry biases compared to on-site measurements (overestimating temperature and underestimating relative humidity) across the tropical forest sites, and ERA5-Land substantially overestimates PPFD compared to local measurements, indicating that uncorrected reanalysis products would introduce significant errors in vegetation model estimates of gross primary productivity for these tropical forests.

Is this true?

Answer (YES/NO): NO